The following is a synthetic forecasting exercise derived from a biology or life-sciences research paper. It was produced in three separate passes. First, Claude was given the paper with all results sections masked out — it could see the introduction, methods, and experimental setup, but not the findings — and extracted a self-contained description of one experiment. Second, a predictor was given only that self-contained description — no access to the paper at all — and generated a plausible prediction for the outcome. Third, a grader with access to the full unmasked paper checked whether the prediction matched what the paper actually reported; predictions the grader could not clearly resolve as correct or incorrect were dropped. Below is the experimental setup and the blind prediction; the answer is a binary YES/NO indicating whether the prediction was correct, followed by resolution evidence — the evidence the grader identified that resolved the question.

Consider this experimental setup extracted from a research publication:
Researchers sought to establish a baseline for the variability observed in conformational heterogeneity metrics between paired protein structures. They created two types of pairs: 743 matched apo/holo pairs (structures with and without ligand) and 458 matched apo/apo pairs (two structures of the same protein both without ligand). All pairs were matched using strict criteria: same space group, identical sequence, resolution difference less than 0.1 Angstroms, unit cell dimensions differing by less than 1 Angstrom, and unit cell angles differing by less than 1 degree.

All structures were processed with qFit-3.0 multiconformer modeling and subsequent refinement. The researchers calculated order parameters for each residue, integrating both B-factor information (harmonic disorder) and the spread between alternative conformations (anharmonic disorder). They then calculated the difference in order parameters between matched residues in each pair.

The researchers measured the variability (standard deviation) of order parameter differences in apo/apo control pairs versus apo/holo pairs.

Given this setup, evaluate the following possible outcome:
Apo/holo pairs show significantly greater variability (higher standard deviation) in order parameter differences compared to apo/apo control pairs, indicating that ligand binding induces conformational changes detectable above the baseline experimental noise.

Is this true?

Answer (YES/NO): YES